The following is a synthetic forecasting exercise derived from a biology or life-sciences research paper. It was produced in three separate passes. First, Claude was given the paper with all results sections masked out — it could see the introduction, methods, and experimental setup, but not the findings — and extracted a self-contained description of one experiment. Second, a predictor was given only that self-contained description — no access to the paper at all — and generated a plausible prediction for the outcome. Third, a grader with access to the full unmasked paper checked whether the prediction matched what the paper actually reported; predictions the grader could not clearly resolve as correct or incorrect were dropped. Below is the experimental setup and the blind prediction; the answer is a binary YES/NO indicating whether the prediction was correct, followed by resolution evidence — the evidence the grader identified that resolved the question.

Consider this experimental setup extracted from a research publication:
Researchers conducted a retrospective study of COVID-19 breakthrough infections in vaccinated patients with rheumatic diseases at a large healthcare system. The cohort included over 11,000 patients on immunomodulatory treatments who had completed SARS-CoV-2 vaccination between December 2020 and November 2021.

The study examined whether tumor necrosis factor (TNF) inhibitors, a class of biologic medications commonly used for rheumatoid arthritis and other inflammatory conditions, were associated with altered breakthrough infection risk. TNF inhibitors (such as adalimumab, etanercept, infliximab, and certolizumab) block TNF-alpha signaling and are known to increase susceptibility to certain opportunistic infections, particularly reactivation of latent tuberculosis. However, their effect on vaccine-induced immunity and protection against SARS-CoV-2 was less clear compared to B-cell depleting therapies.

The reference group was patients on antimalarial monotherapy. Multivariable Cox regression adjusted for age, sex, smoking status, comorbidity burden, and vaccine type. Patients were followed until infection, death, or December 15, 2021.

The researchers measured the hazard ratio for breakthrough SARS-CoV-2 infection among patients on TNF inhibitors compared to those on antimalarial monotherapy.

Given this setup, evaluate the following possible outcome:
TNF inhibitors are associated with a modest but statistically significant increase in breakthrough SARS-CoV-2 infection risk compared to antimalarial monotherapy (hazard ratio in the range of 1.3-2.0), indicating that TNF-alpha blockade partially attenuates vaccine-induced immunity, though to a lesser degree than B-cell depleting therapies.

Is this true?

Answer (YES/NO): YES